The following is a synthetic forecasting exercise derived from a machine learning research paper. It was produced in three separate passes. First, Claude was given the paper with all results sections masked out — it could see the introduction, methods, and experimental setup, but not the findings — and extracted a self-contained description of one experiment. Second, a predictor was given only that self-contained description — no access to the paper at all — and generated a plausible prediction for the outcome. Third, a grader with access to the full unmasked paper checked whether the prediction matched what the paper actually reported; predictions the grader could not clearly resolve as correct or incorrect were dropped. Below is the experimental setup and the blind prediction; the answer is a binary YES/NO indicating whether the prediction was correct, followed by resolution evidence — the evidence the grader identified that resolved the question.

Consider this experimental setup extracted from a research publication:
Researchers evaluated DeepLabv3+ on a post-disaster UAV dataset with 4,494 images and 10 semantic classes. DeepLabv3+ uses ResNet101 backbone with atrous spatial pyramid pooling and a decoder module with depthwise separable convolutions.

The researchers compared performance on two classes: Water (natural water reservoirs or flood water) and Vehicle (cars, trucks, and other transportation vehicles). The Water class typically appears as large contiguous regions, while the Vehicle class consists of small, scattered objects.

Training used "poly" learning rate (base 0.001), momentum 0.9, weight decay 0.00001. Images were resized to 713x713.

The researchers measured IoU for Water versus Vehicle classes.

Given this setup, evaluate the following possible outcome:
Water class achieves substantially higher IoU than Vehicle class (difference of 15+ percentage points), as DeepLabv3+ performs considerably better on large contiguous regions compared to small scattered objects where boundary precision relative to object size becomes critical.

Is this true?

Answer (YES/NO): YES